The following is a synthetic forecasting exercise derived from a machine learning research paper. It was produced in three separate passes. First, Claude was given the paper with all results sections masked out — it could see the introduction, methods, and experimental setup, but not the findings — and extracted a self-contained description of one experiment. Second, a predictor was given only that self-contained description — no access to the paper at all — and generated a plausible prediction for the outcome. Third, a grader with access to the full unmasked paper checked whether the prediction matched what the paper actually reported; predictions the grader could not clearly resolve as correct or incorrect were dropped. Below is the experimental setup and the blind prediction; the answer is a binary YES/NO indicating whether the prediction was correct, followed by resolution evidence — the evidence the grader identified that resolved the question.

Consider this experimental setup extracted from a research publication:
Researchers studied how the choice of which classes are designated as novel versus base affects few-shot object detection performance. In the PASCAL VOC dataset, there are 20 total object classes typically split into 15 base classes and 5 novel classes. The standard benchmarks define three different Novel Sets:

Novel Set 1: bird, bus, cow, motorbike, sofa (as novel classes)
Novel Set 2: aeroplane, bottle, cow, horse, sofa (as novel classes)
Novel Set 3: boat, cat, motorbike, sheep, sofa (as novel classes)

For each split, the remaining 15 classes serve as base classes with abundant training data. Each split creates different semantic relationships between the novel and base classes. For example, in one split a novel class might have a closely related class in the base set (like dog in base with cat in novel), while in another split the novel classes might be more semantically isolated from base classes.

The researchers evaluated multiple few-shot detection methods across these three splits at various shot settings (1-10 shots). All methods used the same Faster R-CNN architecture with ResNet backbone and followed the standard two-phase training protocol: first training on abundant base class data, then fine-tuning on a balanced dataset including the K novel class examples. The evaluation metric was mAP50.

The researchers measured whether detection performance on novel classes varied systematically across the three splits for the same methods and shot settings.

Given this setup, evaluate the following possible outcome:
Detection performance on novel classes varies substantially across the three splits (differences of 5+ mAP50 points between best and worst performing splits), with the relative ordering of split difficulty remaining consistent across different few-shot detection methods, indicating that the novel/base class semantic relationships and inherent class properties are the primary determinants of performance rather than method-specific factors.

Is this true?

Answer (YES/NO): NO